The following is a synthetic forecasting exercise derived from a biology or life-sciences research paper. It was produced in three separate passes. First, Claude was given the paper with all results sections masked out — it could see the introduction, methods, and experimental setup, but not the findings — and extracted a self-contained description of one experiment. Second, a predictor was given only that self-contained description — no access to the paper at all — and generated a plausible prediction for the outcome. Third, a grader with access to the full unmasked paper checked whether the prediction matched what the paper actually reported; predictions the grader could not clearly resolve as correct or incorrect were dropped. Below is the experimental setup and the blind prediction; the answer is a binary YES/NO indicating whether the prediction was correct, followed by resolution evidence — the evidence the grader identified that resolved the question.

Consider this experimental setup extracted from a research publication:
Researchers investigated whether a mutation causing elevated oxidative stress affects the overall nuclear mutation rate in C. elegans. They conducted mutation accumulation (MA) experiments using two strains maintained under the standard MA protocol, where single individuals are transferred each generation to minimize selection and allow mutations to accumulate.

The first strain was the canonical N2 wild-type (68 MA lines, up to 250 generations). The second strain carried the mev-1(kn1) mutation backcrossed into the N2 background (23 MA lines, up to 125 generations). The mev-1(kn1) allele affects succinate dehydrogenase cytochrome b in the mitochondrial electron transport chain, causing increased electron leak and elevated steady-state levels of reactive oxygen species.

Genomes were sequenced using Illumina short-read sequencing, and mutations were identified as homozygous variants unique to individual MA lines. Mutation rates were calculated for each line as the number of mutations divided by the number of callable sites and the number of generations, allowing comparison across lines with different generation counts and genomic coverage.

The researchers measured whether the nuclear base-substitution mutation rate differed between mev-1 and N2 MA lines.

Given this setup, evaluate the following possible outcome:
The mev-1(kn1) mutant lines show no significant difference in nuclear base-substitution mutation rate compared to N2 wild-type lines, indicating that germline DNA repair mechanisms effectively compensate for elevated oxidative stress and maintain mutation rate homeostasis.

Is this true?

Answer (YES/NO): NO